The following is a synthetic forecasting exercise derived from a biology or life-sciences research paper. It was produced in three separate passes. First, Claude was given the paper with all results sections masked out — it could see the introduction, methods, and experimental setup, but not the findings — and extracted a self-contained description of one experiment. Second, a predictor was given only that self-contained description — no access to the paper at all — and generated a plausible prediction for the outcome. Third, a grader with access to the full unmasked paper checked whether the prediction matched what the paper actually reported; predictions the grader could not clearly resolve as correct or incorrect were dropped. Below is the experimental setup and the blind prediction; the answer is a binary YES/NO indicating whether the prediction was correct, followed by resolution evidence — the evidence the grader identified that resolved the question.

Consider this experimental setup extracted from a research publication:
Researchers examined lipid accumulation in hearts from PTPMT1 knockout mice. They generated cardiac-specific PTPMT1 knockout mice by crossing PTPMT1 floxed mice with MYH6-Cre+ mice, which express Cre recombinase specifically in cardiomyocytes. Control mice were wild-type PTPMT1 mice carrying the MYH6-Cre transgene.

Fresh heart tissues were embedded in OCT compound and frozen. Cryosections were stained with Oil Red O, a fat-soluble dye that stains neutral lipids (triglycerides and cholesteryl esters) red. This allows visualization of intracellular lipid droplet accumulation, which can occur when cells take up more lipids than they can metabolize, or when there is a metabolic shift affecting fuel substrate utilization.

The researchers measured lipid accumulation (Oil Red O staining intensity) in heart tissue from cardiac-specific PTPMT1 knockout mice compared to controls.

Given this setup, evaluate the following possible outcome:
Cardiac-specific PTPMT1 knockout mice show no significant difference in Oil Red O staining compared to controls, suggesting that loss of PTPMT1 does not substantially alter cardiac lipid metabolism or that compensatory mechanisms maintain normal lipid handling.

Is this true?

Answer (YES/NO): NO